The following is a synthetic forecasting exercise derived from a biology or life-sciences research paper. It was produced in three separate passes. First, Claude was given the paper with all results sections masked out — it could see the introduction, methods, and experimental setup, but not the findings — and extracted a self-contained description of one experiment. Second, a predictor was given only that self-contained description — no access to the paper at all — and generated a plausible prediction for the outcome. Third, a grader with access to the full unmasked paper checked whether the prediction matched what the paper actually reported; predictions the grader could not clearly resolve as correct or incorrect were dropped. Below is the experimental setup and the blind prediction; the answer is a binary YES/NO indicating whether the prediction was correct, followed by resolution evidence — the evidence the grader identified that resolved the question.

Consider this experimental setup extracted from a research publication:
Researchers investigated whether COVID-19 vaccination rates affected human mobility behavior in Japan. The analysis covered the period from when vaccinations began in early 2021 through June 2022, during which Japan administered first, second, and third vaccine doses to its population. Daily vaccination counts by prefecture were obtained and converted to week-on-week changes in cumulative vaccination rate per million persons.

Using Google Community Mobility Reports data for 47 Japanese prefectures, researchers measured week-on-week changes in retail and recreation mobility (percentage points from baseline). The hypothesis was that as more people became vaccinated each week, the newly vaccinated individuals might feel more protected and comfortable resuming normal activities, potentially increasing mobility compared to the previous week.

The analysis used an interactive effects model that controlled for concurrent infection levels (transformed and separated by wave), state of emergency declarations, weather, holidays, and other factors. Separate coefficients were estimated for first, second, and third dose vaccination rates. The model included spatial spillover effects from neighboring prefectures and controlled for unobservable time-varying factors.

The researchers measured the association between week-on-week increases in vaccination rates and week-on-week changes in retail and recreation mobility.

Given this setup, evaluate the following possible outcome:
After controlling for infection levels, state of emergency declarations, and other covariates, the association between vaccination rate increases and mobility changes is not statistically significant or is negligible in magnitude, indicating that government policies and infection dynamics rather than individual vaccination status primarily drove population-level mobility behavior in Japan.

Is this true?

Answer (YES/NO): NO